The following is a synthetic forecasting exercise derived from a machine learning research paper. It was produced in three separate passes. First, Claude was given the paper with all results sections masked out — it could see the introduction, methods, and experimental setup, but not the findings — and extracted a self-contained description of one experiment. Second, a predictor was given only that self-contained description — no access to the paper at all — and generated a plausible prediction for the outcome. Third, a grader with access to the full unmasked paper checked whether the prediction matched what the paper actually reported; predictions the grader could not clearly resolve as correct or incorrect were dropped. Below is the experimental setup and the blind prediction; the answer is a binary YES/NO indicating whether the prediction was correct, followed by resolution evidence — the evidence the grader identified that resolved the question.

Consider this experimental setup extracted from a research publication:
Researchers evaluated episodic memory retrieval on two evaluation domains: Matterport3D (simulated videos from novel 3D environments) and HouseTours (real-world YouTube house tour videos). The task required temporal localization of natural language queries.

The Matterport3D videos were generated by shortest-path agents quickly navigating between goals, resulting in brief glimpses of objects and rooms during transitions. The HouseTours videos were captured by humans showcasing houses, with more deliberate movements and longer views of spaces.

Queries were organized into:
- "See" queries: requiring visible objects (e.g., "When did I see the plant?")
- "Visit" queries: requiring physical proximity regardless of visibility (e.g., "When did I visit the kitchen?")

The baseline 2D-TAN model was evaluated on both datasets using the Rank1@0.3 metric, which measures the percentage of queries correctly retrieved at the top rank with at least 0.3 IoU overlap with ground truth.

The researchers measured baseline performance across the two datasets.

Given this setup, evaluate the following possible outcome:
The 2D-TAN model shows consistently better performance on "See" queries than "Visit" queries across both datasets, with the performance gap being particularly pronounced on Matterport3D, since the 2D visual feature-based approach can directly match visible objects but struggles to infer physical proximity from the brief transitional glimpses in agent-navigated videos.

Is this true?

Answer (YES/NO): NO